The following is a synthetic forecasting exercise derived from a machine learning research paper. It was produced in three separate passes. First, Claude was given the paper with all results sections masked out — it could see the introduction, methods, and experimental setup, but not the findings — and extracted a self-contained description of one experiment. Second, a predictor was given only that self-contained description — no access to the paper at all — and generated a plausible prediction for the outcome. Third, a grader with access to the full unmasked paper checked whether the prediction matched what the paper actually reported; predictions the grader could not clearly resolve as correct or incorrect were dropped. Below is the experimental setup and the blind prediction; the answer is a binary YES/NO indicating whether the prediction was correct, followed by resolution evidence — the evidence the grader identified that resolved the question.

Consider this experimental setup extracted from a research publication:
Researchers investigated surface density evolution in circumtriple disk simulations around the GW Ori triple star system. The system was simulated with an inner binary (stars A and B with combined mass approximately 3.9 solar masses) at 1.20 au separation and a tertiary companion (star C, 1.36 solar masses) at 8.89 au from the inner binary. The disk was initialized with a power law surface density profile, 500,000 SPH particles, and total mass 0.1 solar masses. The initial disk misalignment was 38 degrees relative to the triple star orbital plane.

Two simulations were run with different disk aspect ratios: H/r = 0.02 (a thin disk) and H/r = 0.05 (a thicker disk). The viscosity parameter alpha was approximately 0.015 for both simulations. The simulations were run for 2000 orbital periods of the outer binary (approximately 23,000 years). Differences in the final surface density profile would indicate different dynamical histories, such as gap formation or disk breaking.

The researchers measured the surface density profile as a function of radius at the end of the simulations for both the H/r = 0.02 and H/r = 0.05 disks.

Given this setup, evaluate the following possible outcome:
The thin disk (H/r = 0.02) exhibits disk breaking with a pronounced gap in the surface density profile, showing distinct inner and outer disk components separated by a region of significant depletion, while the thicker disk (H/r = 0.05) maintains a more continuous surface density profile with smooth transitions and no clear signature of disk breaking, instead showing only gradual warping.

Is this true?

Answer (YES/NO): YES